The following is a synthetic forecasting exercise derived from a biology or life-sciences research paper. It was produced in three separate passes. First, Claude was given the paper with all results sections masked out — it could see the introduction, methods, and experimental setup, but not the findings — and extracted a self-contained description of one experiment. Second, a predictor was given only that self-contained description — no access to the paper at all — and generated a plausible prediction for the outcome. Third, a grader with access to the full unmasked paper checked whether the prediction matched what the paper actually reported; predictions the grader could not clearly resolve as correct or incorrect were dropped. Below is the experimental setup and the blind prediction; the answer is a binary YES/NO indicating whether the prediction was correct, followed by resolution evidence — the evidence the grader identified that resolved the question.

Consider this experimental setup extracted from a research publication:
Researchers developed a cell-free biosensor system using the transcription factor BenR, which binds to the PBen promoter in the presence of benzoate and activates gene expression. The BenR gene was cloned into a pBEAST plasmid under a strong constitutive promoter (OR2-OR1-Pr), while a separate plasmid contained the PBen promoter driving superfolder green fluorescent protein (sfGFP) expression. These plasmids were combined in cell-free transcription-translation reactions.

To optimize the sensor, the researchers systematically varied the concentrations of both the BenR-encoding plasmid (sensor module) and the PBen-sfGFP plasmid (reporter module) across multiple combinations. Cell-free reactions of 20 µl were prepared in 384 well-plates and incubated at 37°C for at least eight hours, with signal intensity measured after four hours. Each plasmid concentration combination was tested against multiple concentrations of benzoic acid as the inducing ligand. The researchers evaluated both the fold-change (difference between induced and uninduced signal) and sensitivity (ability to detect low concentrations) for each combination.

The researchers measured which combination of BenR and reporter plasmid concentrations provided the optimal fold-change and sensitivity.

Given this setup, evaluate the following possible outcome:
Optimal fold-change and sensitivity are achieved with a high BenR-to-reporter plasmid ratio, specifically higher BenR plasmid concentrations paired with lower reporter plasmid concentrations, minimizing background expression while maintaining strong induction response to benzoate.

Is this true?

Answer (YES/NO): NO